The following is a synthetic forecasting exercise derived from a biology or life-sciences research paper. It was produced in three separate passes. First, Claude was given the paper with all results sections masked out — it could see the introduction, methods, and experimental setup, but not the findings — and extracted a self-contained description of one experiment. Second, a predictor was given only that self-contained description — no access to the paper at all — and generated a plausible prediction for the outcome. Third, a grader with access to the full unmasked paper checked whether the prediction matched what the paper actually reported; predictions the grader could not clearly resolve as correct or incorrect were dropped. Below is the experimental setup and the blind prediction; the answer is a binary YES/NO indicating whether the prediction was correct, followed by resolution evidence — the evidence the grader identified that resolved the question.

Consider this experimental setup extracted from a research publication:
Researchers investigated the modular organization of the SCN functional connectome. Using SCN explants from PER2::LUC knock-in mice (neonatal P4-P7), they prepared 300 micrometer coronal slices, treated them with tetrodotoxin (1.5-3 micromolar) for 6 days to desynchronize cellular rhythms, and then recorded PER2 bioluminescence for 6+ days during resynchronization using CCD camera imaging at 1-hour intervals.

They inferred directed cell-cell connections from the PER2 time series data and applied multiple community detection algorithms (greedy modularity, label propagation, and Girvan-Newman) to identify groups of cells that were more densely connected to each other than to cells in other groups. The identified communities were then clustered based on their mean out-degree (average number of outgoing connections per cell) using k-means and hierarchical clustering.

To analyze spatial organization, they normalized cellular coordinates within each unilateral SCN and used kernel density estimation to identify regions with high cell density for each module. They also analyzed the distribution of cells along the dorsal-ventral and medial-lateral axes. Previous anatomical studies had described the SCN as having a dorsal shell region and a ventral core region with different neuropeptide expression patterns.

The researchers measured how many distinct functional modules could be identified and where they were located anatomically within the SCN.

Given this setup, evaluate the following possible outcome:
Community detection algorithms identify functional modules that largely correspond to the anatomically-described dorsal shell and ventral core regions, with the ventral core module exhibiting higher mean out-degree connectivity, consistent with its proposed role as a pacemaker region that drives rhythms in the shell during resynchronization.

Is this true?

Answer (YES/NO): YES